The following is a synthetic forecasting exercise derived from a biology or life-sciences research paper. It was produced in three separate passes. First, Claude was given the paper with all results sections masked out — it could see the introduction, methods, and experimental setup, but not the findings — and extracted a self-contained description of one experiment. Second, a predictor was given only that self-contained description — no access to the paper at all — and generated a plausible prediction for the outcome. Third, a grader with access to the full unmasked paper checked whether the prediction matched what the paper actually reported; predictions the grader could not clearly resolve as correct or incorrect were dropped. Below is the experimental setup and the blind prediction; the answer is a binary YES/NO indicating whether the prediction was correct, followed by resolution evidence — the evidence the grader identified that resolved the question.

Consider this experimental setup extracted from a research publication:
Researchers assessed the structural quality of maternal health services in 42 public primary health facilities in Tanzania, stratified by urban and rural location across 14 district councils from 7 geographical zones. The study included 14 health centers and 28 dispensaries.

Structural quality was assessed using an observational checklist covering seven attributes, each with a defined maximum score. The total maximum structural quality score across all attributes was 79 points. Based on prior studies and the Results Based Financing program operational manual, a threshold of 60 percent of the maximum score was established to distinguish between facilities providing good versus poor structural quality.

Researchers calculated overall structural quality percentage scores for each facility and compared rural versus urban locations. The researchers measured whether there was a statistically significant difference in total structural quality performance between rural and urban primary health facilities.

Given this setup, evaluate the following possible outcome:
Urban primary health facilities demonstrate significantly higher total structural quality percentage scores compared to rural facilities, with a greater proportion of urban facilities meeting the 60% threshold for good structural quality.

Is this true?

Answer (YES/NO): NO